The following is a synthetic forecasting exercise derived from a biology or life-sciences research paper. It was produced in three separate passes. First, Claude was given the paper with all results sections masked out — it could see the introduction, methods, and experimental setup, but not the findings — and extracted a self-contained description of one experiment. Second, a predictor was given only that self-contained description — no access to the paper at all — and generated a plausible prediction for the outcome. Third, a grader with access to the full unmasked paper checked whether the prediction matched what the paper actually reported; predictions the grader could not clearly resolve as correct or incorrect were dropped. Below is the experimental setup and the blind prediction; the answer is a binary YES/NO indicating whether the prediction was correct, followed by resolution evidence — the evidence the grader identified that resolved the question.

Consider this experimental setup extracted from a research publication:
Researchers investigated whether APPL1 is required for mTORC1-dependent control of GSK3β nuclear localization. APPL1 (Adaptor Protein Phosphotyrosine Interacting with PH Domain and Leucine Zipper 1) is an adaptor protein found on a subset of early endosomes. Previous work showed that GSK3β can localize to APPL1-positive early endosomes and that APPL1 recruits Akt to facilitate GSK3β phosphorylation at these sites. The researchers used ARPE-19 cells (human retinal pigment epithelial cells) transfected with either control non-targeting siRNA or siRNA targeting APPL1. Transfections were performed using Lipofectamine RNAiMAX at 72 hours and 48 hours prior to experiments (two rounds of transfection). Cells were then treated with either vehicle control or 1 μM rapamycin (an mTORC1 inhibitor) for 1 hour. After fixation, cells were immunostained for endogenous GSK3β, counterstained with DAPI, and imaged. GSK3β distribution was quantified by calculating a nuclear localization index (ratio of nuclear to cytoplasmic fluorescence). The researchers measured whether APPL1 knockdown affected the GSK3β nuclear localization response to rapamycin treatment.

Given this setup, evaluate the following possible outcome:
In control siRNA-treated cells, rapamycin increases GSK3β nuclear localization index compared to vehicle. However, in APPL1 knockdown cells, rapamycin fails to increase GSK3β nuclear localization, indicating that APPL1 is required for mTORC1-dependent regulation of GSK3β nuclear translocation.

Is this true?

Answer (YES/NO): NO